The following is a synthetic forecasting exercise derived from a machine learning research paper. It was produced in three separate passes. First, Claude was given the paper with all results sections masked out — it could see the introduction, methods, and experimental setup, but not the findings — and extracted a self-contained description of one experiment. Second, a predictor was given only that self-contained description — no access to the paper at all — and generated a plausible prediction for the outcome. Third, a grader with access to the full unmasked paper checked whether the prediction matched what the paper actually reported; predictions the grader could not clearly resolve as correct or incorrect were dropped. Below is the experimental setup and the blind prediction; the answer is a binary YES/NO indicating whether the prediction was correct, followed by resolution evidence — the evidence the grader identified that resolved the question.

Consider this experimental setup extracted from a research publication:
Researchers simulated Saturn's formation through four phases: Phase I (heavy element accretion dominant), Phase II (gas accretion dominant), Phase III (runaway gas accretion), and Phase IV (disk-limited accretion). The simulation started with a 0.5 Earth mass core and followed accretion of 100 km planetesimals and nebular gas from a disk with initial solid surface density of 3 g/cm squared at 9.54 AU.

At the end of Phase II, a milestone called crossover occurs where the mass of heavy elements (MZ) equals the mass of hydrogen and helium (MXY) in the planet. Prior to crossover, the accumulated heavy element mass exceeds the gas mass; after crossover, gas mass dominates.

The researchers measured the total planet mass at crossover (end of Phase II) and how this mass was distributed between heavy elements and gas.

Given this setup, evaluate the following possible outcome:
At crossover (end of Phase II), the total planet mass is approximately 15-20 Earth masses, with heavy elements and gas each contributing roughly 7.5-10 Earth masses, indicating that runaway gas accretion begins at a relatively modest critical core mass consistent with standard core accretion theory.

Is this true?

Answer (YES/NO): NO